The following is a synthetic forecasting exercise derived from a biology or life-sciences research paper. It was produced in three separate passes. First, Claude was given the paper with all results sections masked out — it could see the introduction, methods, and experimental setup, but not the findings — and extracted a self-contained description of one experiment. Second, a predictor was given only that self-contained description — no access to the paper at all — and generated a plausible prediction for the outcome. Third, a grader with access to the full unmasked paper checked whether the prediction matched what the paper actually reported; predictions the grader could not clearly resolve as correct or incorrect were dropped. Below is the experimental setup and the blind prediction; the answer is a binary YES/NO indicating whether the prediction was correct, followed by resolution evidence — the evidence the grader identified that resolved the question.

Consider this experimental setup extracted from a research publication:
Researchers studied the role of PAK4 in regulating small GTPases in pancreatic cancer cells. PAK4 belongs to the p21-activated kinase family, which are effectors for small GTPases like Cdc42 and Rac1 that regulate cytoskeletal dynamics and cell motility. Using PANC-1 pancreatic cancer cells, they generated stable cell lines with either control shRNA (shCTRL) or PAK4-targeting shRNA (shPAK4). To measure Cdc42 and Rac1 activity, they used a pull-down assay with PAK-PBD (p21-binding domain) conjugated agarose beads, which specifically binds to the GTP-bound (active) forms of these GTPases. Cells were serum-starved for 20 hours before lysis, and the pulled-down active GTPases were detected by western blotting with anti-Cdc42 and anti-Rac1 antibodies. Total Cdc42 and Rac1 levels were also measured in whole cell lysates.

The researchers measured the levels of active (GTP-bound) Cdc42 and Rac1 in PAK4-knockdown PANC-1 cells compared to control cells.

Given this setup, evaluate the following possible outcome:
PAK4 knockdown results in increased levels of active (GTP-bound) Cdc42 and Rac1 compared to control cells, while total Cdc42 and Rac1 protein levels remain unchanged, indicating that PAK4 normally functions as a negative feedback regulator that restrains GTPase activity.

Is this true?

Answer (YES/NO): NO